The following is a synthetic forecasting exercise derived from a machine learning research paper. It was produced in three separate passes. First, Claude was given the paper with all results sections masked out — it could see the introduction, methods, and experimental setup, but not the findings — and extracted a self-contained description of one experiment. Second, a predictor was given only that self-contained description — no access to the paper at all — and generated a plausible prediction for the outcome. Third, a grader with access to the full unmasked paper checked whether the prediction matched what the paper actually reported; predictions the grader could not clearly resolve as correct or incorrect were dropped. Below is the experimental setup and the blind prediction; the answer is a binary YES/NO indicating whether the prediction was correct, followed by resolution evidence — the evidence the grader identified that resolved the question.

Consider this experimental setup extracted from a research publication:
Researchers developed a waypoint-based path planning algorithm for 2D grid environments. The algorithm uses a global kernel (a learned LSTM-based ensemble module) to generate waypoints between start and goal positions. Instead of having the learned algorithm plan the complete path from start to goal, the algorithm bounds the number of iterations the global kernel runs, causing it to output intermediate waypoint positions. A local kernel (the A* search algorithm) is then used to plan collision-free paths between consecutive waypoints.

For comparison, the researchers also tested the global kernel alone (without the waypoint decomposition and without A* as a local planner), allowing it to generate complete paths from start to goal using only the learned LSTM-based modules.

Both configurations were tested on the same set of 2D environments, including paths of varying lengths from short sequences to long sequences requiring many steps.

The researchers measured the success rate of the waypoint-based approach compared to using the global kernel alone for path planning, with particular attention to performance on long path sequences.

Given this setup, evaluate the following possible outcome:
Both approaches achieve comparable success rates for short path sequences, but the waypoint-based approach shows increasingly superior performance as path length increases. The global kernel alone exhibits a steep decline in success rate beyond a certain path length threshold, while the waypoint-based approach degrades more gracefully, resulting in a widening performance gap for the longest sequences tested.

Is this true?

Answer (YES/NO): NO